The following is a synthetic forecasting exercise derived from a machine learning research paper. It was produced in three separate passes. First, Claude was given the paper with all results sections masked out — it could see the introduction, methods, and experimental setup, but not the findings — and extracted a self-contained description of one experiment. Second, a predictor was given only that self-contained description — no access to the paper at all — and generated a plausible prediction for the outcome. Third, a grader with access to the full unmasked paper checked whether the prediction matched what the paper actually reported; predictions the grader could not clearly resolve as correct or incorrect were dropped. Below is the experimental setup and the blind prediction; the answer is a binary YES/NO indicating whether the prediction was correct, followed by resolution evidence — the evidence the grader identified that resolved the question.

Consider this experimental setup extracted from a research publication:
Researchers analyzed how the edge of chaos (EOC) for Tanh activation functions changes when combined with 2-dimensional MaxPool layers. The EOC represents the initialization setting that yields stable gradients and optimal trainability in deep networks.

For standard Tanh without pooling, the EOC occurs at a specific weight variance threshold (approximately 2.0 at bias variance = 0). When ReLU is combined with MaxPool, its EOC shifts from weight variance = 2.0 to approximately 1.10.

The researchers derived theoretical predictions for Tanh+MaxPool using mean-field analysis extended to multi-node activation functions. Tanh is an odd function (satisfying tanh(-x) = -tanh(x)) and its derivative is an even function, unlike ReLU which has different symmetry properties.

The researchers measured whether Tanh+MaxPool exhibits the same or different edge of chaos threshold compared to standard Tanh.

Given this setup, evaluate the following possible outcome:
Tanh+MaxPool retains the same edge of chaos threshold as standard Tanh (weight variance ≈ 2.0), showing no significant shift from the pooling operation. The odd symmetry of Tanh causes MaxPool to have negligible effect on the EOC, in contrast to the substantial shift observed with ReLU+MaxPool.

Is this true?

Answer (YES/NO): YES